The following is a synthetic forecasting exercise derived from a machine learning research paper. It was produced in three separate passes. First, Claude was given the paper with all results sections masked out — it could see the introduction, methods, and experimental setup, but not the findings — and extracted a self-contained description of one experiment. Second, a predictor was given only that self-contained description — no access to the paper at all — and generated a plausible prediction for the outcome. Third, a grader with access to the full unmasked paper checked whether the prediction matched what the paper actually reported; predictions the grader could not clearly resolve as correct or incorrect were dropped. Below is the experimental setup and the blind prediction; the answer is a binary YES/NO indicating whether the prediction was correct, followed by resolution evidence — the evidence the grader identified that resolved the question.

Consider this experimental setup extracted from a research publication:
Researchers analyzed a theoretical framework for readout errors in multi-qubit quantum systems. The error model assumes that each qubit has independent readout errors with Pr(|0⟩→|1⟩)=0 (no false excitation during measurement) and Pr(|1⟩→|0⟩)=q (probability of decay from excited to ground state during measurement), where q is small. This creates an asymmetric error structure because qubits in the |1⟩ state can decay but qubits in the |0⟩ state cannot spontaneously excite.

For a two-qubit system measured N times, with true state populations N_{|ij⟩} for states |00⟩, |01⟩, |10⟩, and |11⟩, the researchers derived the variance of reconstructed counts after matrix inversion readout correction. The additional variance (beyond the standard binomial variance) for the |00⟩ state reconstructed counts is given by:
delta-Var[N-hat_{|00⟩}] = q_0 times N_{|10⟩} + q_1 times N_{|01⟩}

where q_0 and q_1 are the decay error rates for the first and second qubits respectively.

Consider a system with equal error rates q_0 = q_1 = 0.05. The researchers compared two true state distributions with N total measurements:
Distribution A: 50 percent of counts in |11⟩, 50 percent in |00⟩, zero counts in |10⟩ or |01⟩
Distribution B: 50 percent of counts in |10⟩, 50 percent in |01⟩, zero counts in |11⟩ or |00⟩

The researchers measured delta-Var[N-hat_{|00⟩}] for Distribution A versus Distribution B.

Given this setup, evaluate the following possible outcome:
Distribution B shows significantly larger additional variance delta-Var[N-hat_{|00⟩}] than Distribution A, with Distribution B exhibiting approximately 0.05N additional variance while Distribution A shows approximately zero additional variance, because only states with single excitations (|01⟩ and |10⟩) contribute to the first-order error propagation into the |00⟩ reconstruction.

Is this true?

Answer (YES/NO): YES